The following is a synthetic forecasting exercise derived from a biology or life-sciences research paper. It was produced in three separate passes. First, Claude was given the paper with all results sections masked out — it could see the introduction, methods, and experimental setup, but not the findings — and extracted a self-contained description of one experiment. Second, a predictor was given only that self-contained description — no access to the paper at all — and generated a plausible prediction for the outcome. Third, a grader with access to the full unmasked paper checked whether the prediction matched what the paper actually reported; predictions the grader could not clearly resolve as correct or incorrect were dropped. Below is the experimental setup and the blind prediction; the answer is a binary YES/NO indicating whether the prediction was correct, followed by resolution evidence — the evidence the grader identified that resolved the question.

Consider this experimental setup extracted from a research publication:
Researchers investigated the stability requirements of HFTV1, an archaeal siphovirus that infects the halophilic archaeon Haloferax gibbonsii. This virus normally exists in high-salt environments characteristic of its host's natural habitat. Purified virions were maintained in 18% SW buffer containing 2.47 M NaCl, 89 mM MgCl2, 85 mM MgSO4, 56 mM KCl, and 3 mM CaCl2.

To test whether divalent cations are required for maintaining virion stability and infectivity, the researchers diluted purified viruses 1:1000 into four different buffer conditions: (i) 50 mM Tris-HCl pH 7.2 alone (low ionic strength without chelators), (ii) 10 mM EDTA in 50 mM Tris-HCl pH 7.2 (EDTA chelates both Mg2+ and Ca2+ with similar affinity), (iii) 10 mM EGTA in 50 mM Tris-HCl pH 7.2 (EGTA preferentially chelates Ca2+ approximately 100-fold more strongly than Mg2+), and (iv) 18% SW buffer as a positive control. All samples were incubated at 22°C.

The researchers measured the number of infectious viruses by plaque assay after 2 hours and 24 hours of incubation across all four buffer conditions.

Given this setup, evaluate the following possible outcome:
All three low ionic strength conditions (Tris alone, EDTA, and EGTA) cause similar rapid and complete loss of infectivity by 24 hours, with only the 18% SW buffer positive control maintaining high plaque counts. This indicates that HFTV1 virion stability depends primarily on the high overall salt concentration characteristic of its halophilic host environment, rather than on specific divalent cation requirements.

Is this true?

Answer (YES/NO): NO